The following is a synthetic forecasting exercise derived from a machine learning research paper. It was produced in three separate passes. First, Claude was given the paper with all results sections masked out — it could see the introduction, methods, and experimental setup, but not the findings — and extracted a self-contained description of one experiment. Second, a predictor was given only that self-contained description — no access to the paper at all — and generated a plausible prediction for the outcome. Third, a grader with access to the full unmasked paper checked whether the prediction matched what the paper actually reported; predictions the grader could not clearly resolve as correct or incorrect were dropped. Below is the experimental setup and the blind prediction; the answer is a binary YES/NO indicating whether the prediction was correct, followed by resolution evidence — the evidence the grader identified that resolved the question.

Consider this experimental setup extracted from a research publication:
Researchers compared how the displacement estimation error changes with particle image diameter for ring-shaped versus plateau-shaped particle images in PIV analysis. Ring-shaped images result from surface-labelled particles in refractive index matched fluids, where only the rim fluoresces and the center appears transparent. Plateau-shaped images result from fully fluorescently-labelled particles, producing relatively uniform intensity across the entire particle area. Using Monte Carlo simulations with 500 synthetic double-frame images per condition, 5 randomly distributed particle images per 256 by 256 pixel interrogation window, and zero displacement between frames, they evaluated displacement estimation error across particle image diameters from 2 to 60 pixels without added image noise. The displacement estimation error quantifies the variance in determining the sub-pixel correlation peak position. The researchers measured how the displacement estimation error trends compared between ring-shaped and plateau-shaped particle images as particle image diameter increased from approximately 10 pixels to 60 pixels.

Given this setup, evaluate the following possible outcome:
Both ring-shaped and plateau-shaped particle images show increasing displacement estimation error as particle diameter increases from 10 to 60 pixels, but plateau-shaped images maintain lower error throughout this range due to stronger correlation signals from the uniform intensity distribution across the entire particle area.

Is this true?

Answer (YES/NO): NO